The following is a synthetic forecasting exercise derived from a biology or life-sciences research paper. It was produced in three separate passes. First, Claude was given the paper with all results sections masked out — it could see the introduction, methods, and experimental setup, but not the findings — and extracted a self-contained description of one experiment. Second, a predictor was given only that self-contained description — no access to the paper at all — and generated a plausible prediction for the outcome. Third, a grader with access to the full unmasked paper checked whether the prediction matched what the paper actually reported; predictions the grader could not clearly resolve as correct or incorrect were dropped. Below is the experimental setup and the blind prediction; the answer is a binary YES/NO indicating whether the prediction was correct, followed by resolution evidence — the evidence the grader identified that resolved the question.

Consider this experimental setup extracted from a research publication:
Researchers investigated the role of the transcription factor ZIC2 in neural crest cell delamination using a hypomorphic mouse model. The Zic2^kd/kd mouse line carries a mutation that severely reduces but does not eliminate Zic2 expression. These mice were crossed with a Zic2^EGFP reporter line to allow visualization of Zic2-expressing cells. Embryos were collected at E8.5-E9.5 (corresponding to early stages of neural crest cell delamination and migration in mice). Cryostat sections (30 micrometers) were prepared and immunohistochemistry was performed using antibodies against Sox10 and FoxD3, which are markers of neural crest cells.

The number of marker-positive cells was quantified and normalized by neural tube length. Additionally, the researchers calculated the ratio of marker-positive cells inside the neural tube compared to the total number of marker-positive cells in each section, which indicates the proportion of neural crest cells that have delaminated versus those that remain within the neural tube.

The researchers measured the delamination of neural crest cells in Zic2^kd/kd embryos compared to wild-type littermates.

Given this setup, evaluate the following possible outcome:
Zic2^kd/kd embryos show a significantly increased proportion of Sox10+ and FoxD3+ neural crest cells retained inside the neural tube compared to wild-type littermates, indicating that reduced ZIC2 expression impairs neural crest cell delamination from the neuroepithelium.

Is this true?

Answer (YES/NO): YES